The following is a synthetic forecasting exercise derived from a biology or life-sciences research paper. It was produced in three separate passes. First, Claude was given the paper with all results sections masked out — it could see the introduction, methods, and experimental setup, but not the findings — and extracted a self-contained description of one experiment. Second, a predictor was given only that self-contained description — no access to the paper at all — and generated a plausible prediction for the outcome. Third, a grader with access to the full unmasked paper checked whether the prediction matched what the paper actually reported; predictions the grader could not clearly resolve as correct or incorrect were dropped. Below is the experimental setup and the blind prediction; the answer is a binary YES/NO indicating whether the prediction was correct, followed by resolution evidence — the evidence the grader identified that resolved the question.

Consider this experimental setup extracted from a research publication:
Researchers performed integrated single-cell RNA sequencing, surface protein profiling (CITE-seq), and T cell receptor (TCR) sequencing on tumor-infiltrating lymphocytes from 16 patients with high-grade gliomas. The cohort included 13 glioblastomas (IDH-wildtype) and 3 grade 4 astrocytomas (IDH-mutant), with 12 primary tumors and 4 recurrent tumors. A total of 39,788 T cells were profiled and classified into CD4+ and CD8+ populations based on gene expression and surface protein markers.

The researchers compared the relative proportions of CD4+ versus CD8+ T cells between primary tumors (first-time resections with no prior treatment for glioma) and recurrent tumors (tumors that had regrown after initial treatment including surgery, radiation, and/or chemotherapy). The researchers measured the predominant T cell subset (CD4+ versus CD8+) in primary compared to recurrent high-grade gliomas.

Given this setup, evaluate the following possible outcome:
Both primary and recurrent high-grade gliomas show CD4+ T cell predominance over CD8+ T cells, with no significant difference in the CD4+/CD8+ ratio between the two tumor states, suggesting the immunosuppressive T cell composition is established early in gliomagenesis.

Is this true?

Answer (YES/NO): NO